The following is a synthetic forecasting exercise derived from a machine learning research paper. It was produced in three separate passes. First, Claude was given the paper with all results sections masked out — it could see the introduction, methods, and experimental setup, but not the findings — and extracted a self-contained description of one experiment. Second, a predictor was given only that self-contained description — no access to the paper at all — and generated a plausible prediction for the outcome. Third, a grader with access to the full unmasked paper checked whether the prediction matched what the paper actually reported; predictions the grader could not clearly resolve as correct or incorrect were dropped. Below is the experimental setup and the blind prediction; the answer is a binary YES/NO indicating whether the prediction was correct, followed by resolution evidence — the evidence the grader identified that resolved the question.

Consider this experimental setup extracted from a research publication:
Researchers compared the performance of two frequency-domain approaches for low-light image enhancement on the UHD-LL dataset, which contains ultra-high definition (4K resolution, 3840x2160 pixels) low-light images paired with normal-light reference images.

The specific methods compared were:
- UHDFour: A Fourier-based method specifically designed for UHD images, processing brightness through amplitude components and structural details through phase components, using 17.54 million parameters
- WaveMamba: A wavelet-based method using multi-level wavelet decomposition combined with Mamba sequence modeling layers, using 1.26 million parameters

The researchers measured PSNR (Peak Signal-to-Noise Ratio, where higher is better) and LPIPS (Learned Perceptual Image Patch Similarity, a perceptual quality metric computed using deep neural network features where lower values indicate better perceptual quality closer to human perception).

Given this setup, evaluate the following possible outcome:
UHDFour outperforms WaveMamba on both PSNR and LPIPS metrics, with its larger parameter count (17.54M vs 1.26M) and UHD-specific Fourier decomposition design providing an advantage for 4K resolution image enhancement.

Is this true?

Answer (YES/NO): NO